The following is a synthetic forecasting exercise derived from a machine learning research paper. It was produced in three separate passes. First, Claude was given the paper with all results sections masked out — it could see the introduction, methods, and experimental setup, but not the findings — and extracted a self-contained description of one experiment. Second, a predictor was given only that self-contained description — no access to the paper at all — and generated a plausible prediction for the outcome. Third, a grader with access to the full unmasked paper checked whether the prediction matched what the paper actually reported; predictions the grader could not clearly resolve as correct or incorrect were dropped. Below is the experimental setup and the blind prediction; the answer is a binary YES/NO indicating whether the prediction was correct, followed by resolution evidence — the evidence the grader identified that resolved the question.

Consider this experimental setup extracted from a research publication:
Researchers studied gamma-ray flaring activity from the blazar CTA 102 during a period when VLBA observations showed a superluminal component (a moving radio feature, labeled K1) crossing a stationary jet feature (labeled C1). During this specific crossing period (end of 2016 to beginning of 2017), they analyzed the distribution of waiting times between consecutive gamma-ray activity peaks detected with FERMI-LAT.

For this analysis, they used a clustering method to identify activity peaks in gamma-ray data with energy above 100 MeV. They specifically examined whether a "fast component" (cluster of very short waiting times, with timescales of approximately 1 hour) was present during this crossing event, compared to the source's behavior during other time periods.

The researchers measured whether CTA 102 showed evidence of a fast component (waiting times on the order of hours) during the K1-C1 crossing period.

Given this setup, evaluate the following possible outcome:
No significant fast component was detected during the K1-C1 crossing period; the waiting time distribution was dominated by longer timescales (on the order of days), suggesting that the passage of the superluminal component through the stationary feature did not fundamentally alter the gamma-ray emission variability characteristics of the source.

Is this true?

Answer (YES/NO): NO